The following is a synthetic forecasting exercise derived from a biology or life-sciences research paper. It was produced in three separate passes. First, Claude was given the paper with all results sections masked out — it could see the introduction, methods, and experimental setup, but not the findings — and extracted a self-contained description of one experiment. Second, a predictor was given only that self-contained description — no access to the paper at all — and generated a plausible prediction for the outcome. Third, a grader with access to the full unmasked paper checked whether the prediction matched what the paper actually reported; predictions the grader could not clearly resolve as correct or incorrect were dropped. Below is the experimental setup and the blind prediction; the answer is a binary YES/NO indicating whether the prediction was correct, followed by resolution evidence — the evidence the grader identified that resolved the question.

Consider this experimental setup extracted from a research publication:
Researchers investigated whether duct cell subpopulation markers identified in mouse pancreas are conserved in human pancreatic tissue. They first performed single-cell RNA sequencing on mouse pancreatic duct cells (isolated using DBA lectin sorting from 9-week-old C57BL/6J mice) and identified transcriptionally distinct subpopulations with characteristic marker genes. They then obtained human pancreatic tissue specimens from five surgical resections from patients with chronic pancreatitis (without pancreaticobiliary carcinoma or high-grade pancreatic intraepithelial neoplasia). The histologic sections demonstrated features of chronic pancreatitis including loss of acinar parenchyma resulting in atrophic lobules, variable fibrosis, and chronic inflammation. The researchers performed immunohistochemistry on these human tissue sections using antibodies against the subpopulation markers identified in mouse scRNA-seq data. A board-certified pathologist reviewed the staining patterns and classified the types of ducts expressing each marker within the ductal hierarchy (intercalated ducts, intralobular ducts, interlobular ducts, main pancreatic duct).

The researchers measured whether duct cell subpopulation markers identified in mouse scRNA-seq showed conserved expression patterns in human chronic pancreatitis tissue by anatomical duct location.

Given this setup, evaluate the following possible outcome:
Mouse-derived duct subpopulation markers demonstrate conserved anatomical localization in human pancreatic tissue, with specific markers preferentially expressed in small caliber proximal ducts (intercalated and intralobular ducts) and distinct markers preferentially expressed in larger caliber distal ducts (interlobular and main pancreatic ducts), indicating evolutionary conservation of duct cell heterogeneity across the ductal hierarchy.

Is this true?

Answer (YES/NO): NO